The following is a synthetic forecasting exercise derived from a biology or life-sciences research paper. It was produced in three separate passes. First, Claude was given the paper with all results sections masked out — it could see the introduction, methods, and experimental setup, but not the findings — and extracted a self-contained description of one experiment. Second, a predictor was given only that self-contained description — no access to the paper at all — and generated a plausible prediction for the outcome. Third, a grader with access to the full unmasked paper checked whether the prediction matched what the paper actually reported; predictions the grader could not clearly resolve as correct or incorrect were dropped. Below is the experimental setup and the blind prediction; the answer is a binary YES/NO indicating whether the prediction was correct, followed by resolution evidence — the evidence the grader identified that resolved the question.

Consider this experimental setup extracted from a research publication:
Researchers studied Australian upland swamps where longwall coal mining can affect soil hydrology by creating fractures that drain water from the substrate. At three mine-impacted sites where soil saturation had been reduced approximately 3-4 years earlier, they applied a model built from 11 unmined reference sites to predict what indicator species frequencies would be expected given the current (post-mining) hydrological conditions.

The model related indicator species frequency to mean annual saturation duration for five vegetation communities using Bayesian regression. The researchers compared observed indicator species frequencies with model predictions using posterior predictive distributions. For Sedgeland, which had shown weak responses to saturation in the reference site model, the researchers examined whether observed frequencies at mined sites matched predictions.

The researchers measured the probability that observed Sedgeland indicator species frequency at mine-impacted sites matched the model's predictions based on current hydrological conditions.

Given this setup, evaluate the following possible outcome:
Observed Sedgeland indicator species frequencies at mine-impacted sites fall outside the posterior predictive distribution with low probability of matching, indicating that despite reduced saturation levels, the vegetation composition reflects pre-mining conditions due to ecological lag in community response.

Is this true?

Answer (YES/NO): YES